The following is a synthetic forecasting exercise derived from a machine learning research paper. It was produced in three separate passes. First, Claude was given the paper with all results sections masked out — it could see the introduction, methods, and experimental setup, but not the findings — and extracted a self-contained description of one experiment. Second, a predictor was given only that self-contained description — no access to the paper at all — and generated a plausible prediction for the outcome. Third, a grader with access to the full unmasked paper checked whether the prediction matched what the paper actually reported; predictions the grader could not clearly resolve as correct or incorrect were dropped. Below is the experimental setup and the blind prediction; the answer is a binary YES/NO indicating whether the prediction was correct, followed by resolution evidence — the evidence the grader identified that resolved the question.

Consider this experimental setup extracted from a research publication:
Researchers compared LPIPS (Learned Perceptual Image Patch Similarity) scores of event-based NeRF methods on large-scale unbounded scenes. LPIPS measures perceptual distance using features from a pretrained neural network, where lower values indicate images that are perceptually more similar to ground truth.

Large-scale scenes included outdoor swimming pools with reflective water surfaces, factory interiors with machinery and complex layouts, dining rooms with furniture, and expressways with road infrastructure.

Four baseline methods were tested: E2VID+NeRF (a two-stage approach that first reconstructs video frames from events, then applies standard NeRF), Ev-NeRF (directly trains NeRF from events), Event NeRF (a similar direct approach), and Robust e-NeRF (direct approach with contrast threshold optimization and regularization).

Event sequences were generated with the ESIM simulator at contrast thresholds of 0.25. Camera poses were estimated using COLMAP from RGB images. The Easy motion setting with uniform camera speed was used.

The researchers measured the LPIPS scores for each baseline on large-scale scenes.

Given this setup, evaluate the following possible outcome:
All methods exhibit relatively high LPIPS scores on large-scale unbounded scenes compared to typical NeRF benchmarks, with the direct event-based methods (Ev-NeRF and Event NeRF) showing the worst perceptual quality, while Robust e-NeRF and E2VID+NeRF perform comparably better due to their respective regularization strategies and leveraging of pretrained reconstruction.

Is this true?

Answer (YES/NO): NO